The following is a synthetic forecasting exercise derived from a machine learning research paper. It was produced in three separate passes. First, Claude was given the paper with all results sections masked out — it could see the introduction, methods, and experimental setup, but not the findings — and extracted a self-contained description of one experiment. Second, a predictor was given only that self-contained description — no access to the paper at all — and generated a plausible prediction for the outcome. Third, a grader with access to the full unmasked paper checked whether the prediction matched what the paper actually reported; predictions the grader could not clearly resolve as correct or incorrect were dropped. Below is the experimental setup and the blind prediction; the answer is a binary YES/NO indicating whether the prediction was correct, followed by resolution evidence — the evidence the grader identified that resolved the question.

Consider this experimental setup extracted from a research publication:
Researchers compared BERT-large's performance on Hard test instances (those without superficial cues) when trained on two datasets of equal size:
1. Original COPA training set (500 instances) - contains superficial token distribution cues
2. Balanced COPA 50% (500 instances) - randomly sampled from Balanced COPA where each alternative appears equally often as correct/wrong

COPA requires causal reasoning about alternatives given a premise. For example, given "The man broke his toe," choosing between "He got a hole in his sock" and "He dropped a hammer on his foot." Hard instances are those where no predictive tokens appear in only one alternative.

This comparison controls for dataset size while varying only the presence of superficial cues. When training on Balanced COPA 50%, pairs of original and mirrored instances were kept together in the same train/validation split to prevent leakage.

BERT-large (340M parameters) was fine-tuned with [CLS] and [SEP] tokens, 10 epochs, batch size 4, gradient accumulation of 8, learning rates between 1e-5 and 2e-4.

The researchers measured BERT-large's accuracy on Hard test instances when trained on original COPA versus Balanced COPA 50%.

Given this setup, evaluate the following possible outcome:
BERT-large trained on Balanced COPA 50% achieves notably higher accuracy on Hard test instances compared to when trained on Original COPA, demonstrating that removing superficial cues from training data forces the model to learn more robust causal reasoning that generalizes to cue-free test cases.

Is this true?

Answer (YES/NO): NO